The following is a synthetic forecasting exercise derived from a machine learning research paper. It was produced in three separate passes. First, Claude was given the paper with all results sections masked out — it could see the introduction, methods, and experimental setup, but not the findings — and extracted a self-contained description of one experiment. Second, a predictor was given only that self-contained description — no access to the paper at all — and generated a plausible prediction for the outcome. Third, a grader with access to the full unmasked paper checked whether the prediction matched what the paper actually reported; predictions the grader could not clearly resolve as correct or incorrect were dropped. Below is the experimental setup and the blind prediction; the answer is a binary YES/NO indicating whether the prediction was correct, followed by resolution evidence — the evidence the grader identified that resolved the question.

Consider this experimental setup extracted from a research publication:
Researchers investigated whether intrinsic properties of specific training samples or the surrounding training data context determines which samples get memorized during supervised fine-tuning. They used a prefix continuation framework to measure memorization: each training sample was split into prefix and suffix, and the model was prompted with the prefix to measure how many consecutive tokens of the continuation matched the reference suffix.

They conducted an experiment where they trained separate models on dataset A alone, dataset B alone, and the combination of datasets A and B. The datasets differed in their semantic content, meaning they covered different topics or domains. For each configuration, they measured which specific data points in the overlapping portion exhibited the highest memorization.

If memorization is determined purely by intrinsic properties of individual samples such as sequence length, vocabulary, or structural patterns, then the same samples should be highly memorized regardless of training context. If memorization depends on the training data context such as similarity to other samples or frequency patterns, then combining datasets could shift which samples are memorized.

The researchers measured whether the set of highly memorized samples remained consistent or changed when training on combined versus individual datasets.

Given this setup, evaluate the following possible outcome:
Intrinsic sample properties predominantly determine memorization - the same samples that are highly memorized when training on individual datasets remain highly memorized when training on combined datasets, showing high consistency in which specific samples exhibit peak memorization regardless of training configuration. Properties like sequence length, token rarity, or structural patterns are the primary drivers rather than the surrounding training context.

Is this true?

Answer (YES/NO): NO